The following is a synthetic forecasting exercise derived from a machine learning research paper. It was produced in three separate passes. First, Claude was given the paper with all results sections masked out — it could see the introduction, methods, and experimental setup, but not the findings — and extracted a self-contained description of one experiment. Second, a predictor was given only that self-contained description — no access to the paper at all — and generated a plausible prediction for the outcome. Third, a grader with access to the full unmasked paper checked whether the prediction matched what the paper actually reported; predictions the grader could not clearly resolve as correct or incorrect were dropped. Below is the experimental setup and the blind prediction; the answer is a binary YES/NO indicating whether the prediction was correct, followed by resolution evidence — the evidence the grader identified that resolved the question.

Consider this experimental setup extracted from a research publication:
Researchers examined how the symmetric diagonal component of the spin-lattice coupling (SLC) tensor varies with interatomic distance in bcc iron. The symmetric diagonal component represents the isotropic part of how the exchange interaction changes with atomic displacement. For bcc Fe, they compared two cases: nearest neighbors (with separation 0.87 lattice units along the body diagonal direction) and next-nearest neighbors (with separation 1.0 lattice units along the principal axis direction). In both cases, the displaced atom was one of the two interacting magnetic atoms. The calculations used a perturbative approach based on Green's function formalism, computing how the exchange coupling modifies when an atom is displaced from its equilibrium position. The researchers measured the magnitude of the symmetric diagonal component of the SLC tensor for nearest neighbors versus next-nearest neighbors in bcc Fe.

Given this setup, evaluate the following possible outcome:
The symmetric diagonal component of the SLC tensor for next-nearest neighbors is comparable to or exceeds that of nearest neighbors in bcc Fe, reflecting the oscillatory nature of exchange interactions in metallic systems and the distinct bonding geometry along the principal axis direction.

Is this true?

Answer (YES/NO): NO